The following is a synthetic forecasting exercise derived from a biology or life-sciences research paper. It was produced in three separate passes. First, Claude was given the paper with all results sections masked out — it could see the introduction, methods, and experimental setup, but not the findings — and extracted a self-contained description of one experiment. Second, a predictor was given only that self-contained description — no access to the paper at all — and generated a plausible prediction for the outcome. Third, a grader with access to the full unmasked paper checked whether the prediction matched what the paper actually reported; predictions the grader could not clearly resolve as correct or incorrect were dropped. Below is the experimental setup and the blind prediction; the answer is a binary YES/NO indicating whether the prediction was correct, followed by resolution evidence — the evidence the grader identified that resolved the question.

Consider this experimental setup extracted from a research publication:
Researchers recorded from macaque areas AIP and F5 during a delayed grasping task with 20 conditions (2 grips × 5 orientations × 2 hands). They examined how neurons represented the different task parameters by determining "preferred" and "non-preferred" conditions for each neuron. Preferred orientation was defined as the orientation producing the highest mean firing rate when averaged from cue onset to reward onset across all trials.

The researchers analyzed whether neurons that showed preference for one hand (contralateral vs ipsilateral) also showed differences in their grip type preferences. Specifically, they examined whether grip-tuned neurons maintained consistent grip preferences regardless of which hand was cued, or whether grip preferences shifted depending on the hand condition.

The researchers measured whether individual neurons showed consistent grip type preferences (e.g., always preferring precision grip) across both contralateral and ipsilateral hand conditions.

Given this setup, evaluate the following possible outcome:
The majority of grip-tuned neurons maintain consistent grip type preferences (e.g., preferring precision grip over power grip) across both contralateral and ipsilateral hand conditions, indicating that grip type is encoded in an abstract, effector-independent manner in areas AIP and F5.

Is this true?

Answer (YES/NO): YES